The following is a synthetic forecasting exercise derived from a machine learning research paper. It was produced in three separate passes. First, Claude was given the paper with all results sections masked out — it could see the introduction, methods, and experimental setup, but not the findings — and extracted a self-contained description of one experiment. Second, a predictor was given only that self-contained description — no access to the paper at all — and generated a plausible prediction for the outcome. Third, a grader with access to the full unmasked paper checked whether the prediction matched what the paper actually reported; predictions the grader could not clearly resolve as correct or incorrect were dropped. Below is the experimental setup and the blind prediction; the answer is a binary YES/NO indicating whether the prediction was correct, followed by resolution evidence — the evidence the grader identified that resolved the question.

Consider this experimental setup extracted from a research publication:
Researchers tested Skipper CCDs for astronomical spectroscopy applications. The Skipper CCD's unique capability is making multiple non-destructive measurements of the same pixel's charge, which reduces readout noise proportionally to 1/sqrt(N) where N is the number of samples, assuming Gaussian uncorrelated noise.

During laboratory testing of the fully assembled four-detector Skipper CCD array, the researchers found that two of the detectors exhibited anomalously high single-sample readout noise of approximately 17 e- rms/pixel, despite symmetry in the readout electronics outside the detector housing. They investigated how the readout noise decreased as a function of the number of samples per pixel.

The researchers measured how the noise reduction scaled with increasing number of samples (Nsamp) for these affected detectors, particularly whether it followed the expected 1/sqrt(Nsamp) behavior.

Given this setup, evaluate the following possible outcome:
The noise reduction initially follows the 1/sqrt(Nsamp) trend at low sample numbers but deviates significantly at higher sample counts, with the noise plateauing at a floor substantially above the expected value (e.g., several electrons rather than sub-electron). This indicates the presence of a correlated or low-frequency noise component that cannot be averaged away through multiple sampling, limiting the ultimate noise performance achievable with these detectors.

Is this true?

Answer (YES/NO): NO